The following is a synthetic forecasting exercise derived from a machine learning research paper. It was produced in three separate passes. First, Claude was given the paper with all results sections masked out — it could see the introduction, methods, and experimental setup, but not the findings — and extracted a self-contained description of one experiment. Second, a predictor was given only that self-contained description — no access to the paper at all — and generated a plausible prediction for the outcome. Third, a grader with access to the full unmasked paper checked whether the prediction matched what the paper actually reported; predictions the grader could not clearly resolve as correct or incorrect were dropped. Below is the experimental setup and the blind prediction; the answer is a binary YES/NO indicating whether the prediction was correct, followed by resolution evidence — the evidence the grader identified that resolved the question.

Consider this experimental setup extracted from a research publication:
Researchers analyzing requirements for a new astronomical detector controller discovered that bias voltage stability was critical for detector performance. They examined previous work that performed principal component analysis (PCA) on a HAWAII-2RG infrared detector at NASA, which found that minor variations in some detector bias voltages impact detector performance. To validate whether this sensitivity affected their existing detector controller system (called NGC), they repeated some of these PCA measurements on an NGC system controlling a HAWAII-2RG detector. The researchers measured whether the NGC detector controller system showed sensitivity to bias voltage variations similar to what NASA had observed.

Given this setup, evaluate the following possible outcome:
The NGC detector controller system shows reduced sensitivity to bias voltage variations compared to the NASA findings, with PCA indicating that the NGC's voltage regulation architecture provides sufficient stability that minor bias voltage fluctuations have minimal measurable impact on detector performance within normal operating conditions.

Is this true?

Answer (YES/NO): NO